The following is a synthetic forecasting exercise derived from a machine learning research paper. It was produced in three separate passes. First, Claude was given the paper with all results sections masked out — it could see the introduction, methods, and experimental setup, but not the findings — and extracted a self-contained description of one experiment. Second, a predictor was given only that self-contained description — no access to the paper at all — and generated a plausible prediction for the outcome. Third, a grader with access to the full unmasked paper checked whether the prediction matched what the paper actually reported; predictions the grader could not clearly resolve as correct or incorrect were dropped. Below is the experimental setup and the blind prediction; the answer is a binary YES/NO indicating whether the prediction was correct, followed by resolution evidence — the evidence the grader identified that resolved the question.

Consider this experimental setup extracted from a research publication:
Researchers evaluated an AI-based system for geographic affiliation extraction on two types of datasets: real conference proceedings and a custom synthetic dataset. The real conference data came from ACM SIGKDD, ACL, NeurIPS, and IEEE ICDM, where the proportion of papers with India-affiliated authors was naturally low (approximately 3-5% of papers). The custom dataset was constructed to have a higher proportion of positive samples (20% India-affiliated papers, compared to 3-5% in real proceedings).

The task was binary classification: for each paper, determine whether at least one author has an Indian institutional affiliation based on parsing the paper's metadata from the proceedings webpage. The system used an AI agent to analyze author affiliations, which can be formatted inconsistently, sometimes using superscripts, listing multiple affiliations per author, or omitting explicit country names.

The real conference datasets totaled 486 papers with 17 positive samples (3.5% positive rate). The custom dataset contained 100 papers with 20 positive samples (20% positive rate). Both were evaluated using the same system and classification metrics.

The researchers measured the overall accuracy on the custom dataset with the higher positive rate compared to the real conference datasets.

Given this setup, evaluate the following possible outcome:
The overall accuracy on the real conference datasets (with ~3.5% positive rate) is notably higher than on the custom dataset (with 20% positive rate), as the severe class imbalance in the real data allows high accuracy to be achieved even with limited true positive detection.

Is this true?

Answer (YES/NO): NO